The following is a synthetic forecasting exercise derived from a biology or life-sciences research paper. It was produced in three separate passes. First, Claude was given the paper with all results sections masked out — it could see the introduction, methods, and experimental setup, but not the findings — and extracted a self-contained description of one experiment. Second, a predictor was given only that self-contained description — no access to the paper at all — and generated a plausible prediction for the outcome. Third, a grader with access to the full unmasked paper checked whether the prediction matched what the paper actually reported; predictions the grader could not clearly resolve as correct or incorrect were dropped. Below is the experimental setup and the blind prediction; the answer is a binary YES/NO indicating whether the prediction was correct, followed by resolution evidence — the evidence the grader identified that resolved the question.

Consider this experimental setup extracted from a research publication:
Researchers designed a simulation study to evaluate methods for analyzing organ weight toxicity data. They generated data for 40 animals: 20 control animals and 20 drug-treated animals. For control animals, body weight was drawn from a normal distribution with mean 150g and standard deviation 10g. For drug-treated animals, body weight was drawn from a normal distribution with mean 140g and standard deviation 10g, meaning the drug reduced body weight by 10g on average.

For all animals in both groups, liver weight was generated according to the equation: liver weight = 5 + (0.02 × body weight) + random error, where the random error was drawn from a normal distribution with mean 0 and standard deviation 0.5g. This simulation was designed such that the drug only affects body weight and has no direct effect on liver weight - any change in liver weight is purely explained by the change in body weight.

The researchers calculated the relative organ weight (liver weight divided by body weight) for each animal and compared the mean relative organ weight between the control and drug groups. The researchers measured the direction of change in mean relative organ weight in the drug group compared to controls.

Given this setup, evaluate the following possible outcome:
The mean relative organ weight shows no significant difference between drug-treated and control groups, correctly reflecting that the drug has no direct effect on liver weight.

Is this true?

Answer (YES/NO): NO